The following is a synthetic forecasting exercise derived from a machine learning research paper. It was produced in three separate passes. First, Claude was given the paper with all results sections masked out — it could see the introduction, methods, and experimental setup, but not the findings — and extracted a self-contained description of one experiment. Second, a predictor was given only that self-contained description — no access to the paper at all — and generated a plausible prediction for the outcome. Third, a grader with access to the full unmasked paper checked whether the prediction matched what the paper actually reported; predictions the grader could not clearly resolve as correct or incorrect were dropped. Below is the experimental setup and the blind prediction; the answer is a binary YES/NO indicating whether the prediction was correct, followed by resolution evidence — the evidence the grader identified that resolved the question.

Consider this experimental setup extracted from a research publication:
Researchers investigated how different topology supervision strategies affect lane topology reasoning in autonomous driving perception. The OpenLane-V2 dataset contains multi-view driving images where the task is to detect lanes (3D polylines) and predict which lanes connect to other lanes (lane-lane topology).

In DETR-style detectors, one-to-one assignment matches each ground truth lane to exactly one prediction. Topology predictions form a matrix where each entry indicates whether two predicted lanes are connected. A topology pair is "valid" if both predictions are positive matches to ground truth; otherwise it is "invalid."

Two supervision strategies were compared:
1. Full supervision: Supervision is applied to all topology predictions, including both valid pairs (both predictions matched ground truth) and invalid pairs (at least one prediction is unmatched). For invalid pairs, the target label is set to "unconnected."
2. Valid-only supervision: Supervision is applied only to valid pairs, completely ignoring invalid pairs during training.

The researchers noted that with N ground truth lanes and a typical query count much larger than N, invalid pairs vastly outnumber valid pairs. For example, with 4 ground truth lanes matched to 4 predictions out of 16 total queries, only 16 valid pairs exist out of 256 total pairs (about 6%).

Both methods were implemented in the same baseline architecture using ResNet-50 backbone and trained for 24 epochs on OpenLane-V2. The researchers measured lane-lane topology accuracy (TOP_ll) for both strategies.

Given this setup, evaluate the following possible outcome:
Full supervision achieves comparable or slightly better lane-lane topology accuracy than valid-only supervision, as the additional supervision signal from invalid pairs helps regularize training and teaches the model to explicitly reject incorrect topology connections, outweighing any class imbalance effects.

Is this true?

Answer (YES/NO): NO